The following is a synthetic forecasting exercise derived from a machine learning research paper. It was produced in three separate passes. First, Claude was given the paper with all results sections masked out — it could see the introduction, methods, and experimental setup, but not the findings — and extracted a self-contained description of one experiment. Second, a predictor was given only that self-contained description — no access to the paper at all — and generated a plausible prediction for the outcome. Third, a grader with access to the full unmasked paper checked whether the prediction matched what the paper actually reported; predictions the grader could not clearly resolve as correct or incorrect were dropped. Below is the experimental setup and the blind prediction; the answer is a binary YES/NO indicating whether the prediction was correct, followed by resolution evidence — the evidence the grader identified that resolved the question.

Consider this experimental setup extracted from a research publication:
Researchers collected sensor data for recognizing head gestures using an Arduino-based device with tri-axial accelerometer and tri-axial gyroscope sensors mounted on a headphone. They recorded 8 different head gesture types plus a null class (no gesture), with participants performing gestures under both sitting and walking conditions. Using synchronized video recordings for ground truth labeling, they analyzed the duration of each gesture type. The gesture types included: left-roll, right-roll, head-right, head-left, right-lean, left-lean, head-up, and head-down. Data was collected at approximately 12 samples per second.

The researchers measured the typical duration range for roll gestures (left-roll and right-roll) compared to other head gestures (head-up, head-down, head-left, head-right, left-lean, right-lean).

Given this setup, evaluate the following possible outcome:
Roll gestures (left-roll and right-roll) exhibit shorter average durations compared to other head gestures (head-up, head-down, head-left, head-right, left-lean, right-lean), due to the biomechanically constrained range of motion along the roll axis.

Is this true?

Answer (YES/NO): NO